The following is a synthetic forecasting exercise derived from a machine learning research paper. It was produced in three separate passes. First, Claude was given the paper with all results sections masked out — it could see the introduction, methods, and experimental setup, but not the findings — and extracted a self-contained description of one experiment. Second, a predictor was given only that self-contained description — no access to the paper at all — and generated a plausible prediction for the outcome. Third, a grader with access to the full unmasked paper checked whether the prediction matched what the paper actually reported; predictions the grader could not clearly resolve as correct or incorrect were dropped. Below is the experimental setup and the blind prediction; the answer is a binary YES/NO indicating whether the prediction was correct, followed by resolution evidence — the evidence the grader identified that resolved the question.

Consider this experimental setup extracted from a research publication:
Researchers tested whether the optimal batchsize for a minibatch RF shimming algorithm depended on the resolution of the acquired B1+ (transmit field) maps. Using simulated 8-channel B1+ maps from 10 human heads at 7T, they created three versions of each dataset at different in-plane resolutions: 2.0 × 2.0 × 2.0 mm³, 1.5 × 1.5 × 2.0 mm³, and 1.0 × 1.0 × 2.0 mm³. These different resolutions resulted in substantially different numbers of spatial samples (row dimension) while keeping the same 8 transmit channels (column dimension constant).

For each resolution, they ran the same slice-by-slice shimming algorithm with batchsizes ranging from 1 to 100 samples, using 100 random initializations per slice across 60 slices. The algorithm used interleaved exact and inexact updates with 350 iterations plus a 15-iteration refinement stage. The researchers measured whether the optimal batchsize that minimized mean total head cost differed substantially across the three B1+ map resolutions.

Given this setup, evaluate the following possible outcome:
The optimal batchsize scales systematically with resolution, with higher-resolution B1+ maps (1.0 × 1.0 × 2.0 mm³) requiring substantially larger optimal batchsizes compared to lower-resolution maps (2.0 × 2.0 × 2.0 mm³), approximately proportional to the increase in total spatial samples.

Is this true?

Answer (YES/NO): NO